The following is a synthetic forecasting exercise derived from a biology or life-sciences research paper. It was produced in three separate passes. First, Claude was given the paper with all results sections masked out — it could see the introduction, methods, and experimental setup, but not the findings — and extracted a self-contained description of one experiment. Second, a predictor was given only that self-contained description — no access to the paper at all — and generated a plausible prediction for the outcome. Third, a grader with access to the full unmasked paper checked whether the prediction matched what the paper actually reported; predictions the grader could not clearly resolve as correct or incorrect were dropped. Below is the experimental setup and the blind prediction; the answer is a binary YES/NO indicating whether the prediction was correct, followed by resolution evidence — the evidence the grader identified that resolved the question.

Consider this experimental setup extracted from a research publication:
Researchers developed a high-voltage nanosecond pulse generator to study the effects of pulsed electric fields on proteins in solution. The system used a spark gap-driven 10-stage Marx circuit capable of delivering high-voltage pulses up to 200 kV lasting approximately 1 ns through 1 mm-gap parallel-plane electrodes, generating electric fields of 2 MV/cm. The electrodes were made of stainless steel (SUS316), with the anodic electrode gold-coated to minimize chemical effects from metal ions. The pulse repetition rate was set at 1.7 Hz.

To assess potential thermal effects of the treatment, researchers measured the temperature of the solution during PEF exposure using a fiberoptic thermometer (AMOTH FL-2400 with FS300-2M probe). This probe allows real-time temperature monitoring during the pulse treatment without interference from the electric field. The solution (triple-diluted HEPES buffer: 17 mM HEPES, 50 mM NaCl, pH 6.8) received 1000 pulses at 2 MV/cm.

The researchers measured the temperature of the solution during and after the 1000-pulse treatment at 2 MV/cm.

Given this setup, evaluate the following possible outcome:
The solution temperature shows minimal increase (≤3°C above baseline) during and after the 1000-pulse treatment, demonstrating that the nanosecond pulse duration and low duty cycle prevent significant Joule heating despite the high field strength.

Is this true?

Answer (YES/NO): YES